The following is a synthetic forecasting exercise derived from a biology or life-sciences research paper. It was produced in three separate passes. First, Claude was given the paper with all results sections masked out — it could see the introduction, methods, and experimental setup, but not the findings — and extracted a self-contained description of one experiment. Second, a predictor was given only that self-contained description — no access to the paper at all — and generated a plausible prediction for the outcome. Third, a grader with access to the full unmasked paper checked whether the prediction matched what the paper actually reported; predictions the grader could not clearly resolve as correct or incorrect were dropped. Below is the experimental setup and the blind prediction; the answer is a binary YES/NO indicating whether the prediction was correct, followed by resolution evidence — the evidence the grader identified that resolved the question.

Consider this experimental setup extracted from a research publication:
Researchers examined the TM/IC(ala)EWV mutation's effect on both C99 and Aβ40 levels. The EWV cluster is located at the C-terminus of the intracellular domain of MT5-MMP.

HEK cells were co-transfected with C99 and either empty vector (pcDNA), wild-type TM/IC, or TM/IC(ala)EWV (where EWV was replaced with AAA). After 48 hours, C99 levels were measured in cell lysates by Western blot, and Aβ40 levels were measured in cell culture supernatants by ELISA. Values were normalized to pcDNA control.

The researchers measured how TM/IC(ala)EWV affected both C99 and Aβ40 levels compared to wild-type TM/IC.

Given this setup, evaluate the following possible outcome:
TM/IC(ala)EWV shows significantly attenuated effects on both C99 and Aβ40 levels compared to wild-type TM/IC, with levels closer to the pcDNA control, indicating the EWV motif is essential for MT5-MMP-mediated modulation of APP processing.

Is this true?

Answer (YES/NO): NO